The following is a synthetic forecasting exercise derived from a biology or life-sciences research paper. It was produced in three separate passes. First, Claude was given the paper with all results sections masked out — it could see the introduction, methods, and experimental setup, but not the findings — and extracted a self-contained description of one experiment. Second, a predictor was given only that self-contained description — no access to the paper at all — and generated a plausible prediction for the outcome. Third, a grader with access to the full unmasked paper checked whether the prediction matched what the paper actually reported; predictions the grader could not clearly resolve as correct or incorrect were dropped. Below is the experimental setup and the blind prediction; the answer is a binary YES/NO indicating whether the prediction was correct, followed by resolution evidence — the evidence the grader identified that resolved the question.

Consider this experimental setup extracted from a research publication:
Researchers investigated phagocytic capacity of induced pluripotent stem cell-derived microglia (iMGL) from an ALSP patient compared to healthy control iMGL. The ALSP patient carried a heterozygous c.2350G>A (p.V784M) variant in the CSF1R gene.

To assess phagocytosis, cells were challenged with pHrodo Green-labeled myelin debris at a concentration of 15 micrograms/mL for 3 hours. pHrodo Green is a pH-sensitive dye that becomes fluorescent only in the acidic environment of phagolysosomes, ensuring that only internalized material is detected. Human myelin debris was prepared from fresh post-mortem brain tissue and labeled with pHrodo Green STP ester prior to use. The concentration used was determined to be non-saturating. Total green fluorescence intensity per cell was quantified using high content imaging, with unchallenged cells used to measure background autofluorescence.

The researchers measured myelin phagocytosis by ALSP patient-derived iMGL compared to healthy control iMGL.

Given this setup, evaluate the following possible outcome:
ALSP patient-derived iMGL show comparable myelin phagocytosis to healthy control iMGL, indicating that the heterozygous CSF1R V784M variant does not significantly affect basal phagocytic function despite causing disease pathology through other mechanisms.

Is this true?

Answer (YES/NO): NO